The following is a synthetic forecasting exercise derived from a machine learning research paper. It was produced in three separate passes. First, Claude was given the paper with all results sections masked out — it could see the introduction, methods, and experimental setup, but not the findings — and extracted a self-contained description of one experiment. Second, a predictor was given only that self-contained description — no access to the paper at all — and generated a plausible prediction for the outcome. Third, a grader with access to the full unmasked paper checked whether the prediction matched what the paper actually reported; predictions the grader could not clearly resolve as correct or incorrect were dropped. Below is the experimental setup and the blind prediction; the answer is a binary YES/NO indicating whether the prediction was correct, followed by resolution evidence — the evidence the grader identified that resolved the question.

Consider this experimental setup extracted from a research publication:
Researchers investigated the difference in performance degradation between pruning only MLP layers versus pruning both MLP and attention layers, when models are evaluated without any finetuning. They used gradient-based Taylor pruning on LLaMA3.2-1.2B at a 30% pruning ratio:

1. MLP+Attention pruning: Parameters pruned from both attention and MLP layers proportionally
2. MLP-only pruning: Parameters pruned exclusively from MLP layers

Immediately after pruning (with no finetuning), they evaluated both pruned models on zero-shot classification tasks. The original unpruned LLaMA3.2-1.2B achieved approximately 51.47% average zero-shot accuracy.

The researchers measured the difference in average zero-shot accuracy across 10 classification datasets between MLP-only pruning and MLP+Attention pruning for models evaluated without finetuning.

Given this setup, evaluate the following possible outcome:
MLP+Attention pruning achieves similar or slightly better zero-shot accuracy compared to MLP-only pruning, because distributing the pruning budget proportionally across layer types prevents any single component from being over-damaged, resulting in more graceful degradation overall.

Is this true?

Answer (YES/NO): NO